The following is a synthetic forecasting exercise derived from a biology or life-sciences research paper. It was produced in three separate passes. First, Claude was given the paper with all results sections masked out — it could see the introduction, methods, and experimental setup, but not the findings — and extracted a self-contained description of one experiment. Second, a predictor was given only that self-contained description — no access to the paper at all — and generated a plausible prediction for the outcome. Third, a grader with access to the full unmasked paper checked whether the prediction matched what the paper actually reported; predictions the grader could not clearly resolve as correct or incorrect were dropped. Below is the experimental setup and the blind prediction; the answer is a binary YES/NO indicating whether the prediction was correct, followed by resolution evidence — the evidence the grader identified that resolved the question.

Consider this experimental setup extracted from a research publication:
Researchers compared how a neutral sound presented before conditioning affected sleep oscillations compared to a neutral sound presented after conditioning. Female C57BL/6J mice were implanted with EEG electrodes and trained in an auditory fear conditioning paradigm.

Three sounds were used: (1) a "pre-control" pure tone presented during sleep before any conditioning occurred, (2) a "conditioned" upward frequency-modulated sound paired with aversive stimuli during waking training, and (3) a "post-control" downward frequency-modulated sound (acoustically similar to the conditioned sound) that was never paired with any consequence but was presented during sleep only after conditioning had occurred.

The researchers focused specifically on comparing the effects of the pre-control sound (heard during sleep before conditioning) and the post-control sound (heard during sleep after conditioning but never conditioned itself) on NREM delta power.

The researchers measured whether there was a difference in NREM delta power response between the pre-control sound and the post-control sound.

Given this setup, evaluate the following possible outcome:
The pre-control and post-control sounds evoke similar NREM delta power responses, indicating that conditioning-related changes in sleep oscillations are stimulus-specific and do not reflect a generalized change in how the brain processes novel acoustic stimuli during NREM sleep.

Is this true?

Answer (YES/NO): NO